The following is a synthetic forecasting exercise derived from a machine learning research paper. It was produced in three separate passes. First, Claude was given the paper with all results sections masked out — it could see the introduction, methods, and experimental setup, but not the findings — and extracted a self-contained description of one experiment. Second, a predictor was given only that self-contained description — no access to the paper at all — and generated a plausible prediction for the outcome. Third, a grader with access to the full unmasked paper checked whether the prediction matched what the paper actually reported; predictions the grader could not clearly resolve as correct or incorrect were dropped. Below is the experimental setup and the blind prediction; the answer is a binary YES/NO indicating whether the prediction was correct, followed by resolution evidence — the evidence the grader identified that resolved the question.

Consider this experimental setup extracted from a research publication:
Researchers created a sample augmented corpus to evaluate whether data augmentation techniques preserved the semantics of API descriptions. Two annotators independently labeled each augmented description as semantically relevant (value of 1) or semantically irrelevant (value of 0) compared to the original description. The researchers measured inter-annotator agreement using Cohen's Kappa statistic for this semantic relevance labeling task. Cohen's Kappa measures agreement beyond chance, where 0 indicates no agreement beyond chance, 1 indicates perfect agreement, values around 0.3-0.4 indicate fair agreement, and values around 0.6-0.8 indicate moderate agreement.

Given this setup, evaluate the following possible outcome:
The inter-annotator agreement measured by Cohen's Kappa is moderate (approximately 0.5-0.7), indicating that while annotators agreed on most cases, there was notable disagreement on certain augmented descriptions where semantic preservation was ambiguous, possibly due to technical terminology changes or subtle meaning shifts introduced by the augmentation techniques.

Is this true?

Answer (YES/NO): YES